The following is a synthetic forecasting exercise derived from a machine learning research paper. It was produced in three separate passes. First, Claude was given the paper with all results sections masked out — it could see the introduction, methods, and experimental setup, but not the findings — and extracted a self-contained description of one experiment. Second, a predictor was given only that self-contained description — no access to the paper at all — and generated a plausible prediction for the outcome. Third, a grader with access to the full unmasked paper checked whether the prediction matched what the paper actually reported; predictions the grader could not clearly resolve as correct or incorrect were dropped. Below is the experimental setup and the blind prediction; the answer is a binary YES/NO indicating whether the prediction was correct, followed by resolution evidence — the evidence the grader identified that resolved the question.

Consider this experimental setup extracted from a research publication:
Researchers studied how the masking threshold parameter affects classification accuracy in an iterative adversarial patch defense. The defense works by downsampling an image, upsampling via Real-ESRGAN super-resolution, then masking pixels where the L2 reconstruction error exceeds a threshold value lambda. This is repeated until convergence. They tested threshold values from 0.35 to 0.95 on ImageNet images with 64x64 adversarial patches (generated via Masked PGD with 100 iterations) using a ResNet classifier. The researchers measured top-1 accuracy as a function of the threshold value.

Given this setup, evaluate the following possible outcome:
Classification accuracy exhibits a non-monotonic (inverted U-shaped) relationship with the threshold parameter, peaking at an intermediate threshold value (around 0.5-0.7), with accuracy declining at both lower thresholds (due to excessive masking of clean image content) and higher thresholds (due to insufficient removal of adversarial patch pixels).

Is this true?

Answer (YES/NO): NO